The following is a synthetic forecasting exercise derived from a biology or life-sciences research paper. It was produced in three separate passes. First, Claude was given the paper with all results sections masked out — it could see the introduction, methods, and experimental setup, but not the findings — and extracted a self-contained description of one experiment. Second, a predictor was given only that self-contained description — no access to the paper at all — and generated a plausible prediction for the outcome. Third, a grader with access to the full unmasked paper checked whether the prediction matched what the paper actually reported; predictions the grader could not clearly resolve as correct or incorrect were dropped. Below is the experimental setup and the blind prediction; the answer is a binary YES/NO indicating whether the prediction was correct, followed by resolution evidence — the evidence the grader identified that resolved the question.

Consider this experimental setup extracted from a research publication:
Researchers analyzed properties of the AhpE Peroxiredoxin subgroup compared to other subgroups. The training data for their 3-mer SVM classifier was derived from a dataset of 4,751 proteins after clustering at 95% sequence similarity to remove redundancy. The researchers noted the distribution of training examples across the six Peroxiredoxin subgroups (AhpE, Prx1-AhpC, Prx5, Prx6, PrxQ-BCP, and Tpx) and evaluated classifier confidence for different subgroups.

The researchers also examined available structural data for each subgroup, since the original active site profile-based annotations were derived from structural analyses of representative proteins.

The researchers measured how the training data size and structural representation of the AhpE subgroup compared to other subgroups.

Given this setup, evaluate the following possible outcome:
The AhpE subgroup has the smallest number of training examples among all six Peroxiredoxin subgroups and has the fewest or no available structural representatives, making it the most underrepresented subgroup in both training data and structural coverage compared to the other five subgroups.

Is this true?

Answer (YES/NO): YES